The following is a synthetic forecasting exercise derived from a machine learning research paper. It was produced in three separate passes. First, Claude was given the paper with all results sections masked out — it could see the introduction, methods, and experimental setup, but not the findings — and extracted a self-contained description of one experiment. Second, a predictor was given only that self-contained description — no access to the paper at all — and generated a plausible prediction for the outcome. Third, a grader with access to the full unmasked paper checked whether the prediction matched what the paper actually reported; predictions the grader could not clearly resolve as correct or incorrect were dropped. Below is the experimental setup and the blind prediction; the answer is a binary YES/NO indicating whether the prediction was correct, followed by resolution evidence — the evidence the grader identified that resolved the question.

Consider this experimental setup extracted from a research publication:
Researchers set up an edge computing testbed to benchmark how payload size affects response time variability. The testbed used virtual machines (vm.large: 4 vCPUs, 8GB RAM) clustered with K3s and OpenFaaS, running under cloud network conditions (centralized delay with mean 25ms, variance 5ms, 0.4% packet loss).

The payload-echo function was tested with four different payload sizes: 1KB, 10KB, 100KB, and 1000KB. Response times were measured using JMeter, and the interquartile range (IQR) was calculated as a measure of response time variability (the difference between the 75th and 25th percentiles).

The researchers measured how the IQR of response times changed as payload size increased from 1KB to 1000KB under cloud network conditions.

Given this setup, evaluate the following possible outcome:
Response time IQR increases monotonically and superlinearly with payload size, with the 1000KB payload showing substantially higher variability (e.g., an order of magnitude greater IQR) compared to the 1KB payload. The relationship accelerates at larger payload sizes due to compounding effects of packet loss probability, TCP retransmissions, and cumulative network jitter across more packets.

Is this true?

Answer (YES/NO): NO